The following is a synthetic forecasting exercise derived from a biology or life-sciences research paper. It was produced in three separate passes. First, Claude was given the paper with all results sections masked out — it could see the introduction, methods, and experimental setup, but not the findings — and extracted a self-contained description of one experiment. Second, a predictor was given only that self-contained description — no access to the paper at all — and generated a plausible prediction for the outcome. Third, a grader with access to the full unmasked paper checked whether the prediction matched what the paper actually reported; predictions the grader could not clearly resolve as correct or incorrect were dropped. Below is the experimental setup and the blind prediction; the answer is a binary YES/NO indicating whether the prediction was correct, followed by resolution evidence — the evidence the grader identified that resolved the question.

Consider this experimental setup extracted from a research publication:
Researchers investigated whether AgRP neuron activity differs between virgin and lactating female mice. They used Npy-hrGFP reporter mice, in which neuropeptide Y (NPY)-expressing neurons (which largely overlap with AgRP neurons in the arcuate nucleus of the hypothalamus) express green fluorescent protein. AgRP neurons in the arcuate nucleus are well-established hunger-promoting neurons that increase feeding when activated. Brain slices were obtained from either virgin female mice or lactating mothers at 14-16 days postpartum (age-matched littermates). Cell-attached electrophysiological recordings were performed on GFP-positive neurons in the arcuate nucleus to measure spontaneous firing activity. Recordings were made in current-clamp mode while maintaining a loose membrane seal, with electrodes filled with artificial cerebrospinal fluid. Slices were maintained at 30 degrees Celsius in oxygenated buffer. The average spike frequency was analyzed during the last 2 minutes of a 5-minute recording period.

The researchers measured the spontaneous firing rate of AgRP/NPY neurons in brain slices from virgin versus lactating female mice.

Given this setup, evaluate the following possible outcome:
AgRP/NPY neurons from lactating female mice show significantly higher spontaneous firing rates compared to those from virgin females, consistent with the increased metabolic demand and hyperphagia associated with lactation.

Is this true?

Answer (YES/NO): YES